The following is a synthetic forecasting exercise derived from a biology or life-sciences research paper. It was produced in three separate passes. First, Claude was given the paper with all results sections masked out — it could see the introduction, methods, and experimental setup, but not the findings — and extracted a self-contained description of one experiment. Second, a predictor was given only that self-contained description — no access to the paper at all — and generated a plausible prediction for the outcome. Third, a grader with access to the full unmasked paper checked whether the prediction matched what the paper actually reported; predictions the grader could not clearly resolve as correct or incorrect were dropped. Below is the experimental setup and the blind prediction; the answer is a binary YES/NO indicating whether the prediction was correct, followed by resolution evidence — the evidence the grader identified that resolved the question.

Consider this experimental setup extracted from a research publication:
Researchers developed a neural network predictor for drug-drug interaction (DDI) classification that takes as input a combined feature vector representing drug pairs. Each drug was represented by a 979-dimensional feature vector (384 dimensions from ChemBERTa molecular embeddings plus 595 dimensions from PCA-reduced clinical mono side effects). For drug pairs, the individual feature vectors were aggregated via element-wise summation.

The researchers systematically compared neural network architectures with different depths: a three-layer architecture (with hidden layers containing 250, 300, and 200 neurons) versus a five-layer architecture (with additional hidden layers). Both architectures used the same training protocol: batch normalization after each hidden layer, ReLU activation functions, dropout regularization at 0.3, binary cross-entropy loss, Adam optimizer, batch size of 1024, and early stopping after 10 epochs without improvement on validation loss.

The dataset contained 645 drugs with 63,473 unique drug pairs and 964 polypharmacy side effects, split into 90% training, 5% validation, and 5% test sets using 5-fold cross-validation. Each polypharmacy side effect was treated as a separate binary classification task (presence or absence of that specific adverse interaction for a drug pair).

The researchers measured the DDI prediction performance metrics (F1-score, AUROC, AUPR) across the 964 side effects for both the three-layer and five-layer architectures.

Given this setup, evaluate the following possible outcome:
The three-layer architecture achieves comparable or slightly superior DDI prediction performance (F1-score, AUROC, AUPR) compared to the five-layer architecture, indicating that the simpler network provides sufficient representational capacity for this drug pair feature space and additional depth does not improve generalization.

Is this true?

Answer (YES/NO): YES